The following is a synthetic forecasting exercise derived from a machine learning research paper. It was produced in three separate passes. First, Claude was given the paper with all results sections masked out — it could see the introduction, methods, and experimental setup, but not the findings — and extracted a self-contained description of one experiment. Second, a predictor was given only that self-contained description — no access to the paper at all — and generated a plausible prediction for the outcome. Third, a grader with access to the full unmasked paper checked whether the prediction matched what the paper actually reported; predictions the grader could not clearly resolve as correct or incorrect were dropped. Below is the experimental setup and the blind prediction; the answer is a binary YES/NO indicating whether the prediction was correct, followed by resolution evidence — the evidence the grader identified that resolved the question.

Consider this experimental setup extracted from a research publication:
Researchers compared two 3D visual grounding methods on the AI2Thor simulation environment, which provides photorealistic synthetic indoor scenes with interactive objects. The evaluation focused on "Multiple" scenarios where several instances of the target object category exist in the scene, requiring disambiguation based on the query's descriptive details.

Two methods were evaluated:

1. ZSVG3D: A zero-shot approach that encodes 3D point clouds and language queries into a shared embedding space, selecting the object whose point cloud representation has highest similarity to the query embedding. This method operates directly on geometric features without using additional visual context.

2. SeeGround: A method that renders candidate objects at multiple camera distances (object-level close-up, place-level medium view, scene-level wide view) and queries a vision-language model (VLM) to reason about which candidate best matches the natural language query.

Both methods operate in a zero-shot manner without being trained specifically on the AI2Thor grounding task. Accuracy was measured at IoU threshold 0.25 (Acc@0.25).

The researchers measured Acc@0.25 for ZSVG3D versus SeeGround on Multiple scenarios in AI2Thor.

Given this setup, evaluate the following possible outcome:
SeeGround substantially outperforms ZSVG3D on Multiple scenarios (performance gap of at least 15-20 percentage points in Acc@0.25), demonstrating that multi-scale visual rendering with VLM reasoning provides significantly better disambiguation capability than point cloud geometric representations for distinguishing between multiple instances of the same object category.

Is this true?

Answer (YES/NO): NO